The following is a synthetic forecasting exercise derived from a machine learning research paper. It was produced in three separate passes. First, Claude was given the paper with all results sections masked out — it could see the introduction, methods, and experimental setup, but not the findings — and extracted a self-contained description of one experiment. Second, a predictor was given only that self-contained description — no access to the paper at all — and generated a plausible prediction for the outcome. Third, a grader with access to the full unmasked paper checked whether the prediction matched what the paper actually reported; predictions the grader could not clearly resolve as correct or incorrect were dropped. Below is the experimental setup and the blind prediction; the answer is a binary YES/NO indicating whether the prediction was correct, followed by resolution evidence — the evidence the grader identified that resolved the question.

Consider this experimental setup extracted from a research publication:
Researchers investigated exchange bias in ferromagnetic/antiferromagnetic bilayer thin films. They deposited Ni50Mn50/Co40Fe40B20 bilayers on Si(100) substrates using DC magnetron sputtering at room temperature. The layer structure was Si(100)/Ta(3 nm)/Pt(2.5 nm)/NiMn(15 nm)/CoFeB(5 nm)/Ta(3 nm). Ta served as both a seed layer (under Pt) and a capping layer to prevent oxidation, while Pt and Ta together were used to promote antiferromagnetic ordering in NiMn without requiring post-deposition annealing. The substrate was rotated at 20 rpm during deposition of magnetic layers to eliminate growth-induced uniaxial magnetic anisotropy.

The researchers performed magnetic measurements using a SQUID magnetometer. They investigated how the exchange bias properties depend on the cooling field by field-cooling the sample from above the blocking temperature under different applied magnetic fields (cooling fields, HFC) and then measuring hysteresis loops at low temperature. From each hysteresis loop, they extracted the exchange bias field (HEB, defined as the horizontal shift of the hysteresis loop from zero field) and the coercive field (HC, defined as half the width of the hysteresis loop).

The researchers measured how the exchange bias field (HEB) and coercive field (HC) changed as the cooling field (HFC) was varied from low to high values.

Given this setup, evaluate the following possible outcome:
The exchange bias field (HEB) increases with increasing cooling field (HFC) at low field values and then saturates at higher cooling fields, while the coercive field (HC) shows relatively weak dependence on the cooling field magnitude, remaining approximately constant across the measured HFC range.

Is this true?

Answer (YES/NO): NO